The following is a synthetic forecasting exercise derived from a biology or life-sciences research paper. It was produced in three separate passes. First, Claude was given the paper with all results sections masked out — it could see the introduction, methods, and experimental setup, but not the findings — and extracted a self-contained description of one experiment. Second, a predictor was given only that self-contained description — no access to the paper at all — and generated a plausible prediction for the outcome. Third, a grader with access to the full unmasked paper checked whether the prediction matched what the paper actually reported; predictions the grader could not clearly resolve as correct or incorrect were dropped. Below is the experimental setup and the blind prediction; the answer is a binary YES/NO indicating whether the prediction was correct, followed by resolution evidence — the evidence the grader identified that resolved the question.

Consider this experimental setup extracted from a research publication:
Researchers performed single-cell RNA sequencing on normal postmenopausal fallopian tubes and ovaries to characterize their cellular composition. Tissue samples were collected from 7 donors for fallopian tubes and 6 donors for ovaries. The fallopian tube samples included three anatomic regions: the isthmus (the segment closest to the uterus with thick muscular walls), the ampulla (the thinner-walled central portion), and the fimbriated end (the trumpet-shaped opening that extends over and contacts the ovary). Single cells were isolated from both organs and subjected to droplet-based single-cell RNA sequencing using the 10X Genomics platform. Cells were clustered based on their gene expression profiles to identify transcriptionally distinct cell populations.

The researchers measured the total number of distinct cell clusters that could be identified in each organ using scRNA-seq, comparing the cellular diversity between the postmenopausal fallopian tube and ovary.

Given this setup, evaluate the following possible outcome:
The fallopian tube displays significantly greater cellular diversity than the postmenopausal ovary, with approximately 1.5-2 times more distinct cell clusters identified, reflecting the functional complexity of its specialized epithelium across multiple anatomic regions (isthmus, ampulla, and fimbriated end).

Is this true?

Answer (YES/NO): NO